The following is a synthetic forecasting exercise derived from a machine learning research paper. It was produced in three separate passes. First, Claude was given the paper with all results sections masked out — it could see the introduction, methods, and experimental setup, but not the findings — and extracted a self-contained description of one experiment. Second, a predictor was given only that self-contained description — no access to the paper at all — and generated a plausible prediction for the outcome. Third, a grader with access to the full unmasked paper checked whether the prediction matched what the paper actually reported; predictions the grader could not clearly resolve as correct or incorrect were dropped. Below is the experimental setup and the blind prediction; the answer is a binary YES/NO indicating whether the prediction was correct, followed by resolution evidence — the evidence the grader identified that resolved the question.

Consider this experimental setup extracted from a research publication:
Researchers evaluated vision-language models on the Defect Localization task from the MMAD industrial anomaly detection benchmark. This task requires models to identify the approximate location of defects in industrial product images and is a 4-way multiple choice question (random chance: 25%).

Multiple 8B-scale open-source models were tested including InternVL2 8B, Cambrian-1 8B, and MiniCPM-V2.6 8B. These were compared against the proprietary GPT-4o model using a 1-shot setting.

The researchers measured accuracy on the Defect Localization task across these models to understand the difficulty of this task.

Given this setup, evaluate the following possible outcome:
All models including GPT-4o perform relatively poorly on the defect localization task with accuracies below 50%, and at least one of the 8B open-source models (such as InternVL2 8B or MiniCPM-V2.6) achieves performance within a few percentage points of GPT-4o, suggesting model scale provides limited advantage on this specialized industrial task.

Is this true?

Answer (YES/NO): NO